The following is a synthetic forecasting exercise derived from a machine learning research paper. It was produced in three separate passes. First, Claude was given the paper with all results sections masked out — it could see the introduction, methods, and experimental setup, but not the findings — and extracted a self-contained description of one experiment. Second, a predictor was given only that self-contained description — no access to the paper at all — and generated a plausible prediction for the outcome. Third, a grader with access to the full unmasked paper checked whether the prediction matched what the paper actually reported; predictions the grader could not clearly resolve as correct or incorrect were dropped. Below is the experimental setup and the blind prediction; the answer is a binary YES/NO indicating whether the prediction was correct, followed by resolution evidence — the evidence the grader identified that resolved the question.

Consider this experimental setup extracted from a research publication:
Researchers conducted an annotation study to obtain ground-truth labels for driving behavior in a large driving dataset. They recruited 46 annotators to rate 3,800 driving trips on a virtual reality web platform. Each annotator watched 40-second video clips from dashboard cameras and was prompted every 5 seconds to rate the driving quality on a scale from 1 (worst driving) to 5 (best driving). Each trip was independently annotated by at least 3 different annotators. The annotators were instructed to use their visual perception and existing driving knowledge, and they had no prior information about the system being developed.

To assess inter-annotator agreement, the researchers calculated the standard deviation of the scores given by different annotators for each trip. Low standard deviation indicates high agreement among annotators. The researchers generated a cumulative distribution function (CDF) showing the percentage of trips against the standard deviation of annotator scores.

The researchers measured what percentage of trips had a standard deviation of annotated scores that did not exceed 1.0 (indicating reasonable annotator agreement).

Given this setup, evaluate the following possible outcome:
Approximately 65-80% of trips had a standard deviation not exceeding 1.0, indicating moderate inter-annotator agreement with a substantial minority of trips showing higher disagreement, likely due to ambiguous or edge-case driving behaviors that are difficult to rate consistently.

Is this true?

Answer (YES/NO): YES